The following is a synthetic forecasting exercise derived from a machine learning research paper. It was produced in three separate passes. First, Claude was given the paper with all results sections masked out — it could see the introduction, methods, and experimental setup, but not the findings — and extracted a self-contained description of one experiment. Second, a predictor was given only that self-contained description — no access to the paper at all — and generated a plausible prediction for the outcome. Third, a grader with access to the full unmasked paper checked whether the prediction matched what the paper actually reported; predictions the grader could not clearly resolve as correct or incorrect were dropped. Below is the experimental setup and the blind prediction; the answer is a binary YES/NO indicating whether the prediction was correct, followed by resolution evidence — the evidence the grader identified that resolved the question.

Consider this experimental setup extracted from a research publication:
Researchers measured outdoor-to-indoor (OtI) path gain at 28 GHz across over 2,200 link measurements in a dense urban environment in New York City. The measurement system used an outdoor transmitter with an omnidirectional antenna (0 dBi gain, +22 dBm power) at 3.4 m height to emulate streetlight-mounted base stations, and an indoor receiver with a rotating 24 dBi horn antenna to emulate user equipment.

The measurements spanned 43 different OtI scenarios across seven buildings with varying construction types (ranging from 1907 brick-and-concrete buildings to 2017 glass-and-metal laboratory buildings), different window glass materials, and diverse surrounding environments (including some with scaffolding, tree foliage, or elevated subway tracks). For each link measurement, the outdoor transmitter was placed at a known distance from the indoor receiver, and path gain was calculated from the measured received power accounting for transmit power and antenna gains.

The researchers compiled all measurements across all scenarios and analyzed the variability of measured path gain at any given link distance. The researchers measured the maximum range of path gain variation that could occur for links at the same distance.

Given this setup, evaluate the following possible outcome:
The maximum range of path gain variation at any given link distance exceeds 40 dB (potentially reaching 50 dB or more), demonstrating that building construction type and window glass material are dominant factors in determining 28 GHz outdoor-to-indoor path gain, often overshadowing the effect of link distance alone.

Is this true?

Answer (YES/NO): NO